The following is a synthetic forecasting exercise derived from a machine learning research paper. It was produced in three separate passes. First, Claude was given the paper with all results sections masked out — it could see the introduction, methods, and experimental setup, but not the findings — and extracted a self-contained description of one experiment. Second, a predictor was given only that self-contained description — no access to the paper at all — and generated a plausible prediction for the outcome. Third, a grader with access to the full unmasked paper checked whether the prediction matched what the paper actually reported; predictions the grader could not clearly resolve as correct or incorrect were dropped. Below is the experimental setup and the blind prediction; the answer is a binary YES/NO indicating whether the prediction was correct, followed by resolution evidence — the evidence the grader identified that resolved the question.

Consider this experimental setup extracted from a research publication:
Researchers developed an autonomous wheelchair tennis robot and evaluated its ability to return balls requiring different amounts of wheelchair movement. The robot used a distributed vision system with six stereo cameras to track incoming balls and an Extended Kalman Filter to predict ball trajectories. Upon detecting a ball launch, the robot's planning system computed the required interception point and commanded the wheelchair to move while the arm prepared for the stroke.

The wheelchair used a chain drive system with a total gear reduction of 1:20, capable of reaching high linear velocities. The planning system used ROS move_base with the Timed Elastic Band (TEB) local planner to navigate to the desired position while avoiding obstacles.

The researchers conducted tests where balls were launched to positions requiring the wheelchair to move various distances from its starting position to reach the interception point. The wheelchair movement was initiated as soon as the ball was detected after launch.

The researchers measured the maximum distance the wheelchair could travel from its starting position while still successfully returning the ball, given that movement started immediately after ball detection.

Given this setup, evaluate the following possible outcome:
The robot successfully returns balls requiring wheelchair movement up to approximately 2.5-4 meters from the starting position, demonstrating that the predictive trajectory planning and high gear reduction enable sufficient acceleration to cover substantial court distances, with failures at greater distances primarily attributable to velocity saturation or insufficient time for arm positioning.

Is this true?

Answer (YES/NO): NO